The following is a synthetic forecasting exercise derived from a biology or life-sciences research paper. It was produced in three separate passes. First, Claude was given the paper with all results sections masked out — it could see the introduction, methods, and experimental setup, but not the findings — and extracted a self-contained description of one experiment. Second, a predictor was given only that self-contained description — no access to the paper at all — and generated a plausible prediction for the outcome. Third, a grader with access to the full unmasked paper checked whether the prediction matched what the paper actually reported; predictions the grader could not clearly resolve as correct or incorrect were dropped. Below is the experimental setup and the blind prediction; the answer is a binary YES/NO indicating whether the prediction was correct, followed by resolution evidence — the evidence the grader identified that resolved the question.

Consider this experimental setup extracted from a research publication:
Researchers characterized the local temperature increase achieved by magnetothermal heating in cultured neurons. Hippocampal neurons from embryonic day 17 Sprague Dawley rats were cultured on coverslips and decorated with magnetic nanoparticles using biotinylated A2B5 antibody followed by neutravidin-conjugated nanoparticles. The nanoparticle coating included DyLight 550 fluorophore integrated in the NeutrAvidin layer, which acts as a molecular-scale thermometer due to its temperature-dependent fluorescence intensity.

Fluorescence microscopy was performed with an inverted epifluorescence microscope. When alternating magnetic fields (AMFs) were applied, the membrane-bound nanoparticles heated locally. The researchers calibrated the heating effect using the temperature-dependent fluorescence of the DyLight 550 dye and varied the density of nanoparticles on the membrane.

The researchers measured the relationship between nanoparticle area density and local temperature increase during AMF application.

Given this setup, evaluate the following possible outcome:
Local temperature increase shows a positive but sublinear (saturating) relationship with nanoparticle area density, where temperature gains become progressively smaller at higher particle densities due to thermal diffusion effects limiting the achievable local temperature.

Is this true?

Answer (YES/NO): NO